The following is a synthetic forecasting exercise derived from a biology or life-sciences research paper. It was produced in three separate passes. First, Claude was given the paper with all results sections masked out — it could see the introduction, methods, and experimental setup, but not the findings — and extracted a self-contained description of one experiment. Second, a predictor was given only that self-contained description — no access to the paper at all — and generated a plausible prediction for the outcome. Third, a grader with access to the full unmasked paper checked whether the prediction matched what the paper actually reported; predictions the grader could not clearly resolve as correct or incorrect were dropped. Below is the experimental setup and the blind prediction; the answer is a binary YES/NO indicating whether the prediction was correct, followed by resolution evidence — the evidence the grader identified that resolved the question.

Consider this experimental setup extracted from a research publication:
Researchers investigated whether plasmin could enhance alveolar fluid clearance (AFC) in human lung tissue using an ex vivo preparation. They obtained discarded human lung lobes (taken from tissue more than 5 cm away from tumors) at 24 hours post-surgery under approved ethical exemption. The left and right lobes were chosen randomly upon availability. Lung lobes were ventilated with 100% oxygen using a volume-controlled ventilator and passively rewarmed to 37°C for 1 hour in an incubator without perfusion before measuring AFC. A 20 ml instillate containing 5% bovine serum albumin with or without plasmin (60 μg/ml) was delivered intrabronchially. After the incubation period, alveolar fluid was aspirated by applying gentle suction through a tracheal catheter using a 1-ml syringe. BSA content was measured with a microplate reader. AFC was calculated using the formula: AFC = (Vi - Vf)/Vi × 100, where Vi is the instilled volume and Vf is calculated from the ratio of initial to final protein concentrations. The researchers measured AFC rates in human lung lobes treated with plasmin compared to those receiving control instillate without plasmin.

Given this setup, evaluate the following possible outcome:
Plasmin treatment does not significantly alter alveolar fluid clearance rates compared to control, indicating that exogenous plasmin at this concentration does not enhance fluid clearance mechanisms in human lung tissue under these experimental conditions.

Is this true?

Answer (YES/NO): NO